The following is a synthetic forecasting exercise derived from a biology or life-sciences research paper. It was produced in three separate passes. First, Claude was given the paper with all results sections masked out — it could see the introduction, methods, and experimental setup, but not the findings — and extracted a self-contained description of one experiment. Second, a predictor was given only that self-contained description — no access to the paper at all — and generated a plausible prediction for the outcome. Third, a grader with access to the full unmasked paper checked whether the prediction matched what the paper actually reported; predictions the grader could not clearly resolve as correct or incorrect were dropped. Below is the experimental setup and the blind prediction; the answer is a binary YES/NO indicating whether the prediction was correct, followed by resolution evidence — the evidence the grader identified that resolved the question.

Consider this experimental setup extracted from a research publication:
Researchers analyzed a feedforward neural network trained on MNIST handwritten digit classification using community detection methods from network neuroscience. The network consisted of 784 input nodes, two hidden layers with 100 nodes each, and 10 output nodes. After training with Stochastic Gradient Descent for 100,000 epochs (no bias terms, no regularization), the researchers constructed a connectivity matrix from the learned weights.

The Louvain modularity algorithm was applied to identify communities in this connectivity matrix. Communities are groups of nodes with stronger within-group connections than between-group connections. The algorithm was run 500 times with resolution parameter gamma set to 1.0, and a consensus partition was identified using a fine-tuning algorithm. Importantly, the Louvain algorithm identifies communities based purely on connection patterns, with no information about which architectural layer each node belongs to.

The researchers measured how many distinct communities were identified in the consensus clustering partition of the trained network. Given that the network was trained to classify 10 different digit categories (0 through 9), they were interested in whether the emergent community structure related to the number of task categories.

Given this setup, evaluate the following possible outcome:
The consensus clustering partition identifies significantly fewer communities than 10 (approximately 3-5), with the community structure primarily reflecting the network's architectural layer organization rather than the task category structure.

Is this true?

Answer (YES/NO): NO